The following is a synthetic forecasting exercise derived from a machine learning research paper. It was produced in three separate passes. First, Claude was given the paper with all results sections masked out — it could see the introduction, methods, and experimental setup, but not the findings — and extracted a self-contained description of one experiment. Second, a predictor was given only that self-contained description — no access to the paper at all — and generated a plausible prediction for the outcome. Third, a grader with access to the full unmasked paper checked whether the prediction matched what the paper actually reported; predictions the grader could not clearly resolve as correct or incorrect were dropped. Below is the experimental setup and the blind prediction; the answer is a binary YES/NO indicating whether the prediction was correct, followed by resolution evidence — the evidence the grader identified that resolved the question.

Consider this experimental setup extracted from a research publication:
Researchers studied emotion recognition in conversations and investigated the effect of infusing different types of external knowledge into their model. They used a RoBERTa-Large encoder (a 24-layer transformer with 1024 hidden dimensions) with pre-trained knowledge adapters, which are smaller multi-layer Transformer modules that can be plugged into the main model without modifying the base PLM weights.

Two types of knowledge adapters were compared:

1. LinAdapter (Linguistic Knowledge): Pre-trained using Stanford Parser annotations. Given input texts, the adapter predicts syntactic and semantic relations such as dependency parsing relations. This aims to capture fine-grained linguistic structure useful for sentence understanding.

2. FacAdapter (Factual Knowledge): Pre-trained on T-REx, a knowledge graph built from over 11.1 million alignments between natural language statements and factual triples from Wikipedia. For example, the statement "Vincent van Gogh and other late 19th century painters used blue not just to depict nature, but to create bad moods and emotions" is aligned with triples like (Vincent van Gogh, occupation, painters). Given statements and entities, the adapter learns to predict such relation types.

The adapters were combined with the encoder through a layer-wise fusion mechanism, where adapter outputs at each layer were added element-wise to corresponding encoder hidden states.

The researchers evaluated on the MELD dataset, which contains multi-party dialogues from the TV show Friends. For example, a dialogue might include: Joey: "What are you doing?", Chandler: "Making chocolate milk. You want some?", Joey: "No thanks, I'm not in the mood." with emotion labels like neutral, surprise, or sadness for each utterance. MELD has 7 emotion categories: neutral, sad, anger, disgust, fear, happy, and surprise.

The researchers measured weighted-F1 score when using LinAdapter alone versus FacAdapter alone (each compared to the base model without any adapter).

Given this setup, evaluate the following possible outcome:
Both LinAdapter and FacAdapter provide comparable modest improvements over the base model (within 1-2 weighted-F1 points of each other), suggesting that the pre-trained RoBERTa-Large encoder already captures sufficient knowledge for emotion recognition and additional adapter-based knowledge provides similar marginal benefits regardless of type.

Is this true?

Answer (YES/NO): NO